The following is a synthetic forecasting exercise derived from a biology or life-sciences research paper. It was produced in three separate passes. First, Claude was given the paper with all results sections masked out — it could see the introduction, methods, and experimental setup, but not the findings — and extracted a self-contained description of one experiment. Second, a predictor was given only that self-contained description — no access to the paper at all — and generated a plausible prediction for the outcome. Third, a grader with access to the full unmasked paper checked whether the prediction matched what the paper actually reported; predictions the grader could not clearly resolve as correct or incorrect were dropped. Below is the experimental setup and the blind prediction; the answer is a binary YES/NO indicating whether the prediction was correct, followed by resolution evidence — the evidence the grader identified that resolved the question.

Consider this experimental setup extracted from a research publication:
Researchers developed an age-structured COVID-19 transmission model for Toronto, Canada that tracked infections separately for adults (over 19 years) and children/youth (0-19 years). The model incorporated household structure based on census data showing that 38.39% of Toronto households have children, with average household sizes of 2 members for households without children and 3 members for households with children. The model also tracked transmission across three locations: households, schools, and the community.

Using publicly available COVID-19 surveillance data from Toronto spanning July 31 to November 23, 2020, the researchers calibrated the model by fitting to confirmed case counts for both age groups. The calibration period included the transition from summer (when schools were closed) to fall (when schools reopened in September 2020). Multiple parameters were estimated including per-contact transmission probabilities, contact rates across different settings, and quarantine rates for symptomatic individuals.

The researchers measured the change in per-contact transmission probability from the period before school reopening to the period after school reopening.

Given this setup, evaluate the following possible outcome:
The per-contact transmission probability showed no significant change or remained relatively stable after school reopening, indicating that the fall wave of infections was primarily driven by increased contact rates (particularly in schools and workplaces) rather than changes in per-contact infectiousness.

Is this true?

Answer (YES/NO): NO